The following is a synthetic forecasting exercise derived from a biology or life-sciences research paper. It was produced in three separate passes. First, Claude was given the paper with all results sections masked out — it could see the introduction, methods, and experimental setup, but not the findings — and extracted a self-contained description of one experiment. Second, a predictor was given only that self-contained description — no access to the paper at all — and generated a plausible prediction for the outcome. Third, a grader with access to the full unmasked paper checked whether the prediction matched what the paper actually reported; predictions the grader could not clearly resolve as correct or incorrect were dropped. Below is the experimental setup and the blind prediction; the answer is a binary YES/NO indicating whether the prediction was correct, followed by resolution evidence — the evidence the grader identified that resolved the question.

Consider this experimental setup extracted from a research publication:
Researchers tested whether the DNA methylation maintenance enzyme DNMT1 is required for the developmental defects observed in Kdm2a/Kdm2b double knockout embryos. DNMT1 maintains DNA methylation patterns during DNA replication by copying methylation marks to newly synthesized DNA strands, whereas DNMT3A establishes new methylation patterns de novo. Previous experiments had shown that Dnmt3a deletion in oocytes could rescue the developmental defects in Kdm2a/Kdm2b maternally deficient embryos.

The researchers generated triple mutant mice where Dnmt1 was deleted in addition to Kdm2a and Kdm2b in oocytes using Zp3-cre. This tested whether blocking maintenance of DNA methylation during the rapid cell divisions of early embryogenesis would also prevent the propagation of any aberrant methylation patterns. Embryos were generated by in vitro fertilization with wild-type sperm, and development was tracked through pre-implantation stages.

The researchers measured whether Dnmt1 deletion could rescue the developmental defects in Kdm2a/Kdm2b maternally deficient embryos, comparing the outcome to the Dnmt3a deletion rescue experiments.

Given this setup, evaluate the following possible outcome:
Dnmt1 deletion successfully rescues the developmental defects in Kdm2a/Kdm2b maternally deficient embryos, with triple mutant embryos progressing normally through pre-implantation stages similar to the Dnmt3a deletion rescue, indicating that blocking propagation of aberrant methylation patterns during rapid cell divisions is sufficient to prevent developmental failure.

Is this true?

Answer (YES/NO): NO